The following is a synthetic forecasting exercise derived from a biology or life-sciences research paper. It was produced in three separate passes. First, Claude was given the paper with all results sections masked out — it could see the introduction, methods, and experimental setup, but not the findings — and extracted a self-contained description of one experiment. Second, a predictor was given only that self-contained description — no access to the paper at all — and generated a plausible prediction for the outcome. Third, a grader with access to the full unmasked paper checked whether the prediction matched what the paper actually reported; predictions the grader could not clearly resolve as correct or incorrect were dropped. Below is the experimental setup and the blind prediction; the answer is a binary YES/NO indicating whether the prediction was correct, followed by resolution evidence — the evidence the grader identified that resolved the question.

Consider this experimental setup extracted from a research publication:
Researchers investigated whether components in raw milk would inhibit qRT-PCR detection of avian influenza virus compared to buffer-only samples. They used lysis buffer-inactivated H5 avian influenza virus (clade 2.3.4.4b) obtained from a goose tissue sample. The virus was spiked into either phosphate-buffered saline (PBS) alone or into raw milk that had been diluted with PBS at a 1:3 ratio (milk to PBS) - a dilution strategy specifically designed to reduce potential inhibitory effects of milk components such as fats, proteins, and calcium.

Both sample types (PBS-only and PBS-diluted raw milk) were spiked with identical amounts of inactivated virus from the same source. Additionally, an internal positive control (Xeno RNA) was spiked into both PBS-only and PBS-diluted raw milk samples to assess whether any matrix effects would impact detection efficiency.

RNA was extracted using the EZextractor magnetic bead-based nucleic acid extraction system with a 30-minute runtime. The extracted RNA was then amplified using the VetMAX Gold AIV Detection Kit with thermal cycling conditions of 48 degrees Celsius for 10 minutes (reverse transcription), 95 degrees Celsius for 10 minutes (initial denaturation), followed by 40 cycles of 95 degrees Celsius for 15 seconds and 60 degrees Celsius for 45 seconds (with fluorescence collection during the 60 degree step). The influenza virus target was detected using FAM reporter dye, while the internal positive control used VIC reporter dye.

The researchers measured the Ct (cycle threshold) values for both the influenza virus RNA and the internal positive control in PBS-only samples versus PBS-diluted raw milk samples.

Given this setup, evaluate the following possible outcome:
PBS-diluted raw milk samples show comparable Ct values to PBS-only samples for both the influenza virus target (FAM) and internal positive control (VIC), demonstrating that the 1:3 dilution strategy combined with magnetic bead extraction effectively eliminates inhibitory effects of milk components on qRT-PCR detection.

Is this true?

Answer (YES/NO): NO